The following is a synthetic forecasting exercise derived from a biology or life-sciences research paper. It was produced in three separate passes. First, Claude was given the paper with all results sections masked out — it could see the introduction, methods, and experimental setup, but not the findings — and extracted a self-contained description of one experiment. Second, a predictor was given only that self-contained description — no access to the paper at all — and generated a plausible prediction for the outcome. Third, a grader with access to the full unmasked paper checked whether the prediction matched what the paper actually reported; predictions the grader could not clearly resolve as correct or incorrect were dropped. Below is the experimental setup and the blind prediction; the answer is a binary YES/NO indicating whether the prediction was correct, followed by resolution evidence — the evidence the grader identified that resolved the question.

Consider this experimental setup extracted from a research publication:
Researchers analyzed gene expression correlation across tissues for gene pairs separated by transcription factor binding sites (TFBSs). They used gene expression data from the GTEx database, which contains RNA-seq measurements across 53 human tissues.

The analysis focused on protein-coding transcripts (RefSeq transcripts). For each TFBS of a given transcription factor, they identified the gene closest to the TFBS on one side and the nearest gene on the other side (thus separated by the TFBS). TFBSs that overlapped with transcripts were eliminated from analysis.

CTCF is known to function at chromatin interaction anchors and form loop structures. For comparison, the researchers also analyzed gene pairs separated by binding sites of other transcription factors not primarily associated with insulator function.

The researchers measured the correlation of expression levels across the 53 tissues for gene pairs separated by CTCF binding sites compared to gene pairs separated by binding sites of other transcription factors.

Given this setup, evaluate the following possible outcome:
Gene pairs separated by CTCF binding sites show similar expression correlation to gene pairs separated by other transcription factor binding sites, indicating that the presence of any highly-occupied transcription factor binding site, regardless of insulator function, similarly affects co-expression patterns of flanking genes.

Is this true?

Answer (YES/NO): NO